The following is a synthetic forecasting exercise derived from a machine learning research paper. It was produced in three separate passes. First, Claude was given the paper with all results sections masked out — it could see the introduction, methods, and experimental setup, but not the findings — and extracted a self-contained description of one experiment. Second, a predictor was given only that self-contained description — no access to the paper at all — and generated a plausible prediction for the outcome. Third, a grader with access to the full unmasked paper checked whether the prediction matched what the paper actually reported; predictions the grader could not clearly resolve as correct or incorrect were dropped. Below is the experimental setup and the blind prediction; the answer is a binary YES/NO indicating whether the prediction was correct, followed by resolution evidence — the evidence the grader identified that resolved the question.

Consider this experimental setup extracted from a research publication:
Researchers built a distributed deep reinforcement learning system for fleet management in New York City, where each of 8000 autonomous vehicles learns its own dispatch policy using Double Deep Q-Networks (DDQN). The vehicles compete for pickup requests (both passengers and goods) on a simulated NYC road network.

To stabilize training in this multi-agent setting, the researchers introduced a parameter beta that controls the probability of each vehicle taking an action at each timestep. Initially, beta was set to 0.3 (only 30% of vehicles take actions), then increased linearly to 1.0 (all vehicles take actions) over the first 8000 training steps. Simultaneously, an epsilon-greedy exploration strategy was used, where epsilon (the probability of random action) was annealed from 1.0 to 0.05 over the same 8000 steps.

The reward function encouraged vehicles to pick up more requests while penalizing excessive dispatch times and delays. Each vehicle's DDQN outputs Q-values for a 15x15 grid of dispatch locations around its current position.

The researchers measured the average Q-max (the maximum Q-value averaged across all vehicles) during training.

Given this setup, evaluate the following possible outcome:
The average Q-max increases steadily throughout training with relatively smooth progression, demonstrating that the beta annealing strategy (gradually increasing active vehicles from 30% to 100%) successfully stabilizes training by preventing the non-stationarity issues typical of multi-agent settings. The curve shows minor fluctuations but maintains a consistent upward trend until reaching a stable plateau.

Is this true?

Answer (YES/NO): NO